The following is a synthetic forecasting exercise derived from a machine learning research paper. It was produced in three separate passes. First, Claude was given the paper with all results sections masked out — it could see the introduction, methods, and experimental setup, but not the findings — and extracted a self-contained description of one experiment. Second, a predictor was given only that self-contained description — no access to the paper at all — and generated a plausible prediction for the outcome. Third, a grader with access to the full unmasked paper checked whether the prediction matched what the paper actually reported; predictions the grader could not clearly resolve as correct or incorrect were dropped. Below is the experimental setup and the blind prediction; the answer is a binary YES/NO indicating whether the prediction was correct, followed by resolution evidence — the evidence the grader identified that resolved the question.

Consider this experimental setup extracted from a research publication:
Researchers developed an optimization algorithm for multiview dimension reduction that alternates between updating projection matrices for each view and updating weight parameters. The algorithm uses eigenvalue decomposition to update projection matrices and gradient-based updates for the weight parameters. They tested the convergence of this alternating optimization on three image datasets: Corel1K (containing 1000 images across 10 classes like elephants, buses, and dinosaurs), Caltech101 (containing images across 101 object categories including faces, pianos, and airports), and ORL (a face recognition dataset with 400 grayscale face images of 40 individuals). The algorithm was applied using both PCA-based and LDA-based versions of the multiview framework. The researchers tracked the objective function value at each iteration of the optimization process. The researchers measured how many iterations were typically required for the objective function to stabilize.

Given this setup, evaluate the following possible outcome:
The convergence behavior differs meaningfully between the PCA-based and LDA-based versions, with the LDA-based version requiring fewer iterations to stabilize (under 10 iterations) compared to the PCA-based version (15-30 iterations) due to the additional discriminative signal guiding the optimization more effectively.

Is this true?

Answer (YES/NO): NO